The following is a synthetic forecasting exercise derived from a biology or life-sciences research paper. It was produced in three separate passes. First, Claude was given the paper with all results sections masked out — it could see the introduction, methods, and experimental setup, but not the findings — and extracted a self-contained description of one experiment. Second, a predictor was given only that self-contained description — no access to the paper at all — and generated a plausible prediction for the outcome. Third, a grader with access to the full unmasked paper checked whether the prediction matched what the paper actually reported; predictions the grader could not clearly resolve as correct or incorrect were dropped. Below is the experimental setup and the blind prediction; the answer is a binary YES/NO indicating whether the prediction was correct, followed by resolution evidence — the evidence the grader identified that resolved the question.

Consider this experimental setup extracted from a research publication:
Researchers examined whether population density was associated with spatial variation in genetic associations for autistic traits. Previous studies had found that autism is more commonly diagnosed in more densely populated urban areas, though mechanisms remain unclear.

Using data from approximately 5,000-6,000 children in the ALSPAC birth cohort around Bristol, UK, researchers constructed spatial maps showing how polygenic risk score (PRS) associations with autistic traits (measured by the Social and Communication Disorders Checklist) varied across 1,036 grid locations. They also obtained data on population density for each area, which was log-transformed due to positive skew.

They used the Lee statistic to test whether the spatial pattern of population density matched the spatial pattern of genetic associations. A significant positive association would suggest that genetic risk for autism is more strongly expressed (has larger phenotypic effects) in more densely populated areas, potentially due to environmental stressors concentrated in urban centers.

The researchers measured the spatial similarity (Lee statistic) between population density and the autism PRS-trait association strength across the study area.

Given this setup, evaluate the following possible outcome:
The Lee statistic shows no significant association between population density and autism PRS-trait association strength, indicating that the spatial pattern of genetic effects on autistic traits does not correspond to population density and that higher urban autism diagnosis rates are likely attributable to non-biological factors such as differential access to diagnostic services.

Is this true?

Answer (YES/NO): NO